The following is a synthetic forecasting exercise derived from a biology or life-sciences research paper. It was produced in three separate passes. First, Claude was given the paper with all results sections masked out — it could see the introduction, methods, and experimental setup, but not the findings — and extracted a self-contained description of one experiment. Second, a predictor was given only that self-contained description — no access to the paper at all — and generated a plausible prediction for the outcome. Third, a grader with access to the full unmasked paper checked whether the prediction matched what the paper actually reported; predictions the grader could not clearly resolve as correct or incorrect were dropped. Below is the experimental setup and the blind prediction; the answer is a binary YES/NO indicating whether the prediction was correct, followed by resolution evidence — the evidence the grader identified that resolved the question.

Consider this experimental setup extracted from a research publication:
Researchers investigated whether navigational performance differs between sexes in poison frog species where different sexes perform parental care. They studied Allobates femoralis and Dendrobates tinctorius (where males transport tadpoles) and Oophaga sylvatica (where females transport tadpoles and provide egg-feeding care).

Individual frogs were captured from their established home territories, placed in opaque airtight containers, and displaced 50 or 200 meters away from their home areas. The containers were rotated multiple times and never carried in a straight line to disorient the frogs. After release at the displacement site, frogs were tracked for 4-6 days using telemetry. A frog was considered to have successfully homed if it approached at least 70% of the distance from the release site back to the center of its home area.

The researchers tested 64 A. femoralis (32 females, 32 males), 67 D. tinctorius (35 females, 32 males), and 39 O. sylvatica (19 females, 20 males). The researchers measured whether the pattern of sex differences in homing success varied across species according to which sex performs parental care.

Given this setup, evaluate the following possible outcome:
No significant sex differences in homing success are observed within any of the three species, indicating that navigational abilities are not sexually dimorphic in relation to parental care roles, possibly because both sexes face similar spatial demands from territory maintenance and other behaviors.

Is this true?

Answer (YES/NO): NO